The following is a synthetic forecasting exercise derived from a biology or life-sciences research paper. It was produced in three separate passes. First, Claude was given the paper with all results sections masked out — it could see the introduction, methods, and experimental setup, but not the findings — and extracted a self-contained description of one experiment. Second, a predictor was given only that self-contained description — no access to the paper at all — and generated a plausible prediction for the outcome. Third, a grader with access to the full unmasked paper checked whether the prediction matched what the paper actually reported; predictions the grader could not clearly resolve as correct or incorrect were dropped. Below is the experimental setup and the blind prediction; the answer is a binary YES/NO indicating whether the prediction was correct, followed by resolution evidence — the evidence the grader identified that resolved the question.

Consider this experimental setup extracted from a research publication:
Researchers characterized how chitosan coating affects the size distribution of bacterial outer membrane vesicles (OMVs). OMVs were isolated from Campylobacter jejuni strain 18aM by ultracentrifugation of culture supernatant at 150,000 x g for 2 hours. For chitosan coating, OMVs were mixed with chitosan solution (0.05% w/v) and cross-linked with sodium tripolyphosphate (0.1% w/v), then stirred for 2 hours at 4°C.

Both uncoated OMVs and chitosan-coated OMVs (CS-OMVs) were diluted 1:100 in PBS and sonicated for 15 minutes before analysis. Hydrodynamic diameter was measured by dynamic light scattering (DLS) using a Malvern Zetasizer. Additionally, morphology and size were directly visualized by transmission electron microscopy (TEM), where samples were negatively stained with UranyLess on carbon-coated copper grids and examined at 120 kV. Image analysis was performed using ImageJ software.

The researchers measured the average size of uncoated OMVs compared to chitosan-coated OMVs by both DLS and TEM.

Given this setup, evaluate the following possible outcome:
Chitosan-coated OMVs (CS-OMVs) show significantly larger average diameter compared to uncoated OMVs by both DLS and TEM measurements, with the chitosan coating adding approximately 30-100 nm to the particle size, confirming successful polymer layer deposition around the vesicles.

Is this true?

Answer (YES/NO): YES